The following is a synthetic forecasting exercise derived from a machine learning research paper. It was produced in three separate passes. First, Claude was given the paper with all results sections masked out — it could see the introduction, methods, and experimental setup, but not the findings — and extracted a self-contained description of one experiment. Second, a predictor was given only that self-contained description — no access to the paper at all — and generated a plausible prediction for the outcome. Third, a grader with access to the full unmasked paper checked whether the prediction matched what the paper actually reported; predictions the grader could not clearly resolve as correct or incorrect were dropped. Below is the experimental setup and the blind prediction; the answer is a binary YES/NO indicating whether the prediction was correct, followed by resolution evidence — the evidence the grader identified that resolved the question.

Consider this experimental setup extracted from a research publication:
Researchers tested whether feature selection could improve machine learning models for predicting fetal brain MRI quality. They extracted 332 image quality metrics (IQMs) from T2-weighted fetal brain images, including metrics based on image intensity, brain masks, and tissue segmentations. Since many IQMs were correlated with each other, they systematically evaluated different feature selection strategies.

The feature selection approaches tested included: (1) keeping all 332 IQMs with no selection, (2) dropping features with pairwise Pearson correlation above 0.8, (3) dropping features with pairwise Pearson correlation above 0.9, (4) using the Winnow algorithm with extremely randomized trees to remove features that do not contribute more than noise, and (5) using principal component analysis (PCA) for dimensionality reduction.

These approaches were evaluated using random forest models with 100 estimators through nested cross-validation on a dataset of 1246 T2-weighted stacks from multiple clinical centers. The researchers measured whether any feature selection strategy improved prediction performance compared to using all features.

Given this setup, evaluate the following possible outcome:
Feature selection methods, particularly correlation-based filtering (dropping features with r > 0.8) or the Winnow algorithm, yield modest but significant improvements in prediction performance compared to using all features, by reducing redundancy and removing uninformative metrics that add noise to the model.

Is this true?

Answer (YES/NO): NO